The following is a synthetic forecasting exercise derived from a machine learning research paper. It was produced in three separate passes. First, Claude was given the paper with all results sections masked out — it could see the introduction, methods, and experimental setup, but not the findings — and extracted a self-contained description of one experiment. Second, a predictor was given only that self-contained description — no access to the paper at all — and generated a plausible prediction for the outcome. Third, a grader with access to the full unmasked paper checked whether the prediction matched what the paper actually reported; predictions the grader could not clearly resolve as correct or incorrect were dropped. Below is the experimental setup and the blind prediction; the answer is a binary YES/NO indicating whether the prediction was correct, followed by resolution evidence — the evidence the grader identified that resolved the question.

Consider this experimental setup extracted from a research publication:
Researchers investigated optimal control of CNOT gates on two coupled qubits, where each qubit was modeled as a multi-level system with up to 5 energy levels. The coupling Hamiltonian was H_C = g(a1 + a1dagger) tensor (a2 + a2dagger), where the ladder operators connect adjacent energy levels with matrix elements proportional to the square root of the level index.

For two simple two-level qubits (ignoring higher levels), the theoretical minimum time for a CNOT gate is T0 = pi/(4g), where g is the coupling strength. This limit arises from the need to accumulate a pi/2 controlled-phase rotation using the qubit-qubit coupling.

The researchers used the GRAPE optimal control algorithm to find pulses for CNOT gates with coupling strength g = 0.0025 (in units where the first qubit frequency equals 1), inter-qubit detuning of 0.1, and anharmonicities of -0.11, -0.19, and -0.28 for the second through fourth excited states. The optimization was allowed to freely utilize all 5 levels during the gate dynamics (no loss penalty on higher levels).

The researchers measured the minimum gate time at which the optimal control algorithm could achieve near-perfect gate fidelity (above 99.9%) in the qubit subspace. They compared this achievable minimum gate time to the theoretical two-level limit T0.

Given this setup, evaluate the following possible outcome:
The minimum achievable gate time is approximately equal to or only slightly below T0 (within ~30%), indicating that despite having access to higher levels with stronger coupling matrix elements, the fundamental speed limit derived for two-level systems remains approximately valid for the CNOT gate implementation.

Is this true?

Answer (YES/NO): NO